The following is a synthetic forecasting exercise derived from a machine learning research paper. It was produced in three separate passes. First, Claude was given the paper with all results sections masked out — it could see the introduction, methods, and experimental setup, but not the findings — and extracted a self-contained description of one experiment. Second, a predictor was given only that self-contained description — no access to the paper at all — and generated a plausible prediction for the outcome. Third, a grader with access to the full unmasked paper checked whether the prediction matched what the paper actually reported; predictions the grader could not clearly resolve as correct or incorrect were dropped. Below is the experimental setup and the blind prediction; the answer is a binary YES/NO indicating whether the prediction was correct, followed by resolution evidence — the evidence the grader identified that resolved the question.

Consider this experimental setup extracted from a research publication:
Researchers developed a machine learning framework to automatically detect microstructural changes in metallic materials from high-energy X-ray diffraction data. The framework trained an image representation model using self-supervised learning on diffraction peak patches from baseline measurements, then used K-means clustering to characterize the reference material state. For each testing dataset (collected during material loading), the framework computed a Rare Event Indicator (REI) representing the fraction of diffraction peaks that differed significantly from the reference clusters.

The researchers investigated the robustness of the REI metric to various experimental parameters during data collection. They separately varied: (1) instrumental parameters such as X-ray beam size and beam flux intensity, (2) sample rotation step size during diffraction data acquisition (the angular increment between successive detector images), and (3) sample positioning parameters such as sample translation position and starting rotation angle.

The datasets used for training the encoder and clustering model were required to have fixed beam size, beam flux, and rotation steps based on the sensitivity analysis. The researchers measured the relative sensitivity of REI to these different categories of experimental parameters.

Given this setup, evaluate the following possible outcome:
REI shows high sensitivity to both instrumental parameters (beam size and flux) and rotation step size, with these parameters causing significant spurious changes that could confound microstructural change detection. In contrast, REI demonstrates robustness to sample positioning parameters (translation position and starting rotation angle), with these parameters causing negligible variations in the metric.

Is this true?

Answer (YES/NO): YES